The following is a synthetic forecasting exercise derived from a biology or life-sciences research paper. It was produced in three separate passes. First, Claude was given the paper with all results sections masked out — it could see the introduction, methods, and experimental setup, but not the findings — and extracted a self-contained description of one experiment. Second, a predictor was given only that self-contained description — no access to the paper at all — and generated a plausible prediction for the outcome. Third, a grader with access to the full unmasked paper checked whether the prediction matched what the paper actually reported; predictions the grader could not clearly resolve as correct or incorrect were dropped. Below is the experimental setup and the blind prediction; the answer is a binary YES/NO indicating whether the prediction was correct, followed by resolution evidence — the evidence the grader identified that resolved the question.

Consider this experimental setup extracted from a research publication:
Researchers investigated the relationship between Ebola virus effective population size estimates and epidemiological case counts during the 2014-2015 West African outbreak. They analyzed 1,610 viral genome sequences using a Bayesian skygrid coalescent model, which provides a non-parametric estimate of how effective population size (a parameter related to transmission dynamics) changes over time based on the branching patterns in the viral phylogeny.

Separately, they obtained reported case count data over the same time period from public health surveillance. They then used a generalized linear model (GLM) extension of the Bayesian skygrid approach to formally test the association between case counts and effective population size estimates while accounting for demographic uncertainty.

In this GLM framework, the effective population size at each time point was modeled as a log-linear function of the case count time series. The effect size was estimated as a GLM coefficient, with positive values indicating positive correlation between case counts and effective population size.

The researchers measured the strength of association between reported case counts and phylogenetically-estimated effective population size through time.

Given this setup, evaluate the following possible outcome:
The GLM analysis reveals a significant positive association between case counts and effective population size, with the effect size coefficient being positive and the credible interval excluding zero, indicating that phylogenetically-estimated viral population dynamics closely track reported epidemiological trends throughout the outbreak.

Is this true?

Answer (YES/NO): YES